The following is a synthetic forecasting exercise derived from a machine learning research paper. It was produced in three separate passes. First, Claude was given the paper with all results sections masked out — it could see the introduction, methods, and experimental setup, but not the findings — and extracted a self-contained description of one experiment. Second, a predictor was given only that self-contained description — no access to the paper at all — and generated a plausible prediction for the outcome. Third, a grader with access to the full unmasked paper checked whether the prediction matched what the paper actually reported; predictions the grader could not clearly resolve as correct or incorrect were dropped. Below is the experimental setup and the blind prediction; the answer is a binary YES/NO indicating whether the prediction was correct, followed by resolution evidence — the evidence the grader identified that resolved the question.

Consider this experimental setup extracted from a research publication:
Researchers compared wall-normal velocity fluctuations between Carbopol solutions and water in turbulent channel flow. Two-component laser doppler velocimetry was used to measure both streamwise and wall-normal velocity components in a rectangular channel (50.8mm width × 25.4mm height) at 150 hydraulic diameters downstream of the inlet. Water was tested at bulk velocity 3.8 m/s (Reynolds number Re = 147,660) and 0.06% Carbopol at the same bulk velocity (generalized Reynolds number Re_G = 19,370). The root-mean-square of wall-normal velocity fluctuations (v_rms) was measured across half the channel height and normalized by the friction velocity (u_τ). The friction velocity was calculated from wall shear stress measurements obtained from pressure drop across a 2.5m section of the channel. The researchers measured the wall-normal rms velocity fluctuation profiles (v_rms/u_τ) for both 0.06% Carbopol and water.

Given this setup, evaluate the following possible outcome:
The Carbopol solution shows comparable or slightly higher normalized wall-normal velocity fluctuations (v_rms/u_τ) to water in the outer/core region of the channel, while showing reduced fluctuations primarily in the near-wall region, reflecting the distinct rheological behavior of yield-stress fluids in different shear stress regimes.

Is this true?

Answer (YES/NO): NO